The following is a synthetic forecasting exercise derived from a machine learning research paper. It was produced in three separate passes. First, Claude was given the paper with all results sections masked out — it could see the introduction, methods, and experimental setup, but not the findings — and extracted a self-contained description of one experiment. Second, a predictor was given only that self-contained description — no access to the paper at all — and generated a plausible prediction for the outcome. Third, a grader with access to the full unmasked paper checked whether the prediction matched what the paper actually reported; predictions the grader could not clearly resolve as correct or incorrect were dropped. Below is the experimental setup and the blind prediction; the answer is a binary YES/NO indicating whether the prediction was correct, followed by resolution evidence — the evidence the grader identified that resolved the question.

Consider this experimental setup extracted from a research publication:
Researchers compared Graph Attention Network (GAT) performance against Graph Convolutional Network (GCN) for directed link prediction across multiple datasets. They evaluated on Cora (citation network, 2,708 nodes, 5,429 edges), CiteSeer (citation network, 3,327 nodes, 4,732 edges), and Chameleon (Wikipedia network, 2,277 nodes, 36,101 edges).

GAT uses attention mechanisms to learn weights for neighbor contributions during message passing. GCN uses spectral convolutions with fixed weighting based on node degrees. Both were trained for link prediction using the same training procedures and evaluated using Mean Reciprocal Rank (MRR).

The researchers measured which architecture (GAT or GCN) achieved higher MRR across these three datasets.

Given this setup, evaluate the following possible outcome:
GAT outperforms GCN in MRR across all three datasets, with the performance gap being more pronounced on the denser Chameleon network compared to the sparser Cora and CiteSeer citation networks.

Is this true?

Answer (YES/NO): NO